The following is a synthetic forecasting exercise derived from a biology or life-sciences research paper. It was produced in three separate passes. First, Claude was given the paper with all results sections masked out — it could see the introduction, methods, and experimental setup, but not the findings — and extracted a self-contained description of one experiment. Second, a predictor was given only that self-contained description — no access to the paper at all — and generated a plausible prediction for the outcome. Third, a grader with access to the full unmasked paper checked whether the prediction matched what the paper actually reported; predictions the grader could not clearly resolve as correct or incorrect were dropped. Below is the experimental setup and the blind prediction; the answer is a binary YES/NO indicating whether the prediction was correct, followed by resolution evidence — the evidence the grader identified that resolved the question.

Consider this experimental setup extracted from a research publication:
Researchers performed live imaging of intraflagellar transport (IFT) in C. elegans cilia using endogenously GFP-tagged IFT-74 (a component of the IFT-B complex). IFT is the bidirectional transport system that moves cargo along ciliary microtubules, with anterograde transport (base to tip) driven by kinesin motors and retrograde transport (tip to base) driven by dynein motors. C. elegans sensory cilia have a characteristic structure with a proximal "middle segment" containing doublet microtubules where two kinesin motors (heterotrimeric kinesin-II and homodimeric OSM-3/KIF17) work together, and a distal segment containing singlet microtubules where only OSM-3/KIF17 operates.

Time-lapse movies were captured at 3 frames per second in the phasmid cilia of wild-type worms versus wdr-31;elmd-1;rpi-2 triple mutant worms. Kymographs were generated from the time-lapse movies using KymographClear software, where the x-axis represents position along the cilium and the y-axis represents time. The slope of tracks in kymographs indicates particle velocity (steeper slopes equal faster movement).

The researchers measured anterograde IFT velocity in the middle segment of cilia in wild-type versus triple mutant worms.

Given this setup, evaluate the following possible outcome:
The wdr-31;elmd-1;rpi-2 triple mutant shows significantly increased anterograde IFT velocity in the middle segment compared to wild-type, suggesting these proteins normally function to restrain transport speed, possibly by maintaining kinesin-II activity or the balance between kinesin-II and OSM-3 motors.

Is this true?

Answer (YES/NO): YES